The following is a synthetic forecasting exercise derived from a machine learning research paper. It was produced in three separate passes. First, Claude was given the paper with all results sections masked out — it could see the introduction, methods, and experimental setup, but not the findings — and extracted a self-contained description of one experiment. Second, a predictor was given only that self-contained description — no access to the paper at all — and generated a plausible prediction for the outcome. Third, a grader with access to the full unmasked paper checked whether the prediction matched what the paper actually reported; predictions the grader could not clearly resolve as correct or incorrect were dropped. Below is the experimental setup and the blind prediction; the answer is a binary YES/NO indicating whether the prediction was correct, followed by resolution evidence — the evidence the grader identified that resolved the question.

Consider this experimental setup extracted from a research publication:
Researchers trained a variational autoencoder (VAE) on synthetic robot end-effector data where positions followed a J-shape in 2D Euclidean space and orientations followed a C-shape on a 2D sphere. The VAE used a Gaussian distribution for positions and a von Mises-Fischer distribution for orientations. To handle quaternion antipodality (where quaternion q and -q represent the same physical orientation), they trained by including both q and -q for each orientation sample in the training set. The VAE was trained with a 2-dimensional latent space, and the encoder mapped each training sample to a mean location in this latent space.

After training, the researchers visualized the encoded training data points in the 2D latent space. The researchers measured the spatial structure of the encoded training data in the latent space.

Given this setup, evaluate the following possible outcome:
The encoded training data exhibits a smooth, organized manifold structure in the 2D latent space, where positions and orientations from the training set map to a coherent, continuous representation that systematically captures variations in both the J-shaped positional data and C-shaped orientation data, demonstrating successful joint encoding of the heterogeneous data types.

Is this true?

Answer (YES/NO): NO